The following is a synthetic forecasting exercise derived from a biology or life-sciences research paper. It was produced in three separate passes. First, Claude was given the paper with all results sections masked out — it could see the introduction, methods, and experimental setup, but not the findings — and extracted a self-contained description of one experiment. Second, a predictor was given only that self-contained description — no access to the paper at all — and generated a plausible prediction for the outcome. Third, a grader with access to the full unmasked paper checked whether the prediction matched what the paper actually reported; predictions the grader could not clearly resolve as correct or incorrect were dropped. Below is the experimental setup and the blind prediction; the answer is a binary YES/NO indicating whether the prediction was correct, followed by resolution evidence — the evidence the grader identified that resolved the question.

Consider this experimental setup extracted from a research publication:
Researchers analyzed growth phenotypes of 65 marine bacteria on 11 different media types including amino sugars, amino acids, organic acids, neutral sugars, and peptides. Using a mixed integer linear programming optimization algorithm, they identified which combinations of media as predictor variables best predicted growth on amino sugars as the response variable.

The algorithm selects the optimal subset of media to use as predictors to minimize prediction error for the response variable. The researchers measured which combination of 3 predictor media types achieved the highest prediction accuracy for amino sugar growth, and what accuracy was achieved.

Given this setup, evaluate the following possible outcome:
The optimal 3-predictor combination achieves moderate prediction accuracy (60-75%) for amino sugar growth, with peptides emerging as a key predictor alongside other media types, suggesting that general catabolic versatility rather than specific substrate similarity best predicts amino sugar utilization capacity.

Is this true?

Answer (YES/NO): NO